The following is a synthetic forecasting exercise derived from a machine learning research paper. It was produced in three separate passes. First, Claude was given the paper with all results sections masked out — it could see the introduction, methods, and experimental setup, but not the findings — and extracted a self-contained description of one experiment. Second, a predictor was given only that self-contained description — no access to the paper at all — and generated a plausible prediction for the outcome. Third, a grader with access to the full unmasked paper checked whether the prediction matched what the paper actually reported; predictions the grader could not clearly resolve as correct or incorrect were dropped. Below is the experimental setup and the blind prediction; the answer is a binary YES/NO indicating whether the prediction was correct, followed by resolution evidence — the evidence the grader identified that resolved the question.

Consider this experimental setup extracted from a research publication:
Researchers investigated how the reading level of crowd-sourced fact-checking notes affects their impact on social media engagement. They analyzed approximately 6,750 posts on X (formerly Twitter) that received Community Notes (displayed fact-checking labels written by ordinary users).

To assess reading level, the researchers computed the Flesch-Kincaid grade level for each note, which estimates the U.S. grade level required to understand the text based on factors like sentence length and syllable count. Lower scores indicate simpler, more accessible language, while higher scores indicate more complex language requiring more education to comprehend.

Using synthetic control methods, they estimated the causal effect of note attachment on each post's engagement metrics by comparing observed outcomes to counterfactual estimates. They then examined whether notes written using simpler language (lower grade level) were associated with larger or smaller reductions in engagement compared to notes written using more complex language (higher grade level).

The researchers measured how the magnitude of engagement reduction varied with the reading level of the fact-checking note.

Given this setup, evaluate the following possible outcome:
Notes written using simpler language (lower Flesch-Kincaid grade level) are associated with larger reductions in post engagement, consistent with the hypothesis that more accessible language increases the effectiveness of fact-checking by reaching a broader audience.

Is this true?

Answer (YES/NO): YES